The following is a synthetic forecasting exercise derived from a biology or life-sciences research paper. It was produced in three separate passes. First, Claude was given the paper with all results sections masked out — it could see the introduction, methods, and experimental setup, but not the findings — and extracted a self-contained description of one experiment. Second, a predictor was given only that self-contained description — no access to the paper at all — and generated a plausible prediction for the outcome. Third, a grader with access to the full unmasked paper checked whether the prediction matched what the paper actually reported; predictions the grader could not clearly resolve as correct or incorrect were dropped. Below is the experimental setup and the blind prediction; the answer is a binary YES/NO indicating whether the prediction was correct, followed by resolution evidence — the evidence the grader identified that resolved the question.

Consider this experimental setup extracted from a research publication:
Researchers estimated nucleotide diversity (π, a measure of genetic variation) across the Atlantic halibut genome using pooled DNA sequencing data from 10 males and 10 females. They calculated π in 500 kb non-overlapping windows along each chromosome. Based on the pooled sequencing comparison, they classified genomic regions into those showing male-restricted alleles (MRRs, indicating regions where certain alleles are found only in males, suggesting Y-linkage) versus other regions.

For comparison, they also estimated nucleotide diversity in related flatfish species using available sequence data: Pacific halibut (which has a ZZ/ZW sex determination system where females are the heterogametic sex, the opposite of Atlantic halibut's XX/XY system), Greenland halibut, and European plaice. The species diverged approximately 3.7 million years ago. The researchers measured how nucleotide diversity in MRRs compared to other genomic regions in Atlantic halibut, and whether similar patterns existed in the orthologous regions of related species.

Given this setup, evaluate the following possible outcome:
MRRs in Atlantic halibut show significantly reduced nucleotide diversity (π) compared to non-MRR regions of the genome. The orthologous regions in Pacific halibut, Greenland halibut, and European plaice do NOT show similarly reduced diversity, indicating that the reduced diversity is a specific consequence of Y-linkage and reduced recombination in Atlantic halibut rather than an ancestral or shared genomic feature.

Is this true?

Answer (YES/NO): NO